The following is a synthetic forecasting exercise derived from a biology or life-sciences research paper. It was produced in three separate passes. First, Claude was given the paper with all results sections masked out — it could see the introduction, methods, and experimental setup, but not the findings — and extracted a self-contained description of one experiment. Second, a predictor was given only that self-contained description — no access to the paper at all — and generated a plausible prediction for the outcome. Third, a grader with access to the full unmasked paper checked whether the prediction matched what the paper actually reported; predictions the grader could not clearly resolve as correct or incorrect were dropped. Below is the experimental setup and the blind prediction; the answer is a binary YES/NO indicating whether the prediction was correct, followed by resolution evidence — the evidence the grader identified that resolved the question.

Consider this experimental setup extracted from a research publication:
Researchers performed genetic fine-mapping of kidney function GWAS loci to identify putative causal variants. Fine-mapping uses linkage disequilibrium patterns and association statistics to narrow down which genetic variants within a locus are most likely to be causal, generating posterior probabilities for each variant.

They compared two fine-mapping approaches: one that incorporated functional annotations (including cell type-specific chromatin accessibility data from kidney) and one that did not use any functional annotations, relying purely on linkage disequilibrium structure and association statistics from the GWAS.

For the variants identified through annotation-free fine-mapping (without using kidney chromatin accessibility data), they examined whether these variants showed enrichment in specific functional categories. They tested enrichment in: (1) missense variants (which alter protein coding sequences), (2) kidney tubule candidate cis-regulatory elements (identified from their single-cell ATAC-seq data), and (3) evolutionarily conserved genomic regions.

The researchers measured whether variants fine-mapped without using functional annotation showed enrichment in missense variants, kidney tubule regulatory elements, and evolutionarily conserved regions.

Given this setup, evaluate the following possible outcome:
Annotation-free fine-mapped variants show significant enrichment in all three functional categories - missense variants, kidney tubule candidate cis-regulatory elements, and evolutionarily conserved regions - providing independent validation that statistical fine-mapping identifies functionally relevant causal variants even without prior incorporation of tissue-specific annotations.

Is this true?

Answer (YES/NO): YES